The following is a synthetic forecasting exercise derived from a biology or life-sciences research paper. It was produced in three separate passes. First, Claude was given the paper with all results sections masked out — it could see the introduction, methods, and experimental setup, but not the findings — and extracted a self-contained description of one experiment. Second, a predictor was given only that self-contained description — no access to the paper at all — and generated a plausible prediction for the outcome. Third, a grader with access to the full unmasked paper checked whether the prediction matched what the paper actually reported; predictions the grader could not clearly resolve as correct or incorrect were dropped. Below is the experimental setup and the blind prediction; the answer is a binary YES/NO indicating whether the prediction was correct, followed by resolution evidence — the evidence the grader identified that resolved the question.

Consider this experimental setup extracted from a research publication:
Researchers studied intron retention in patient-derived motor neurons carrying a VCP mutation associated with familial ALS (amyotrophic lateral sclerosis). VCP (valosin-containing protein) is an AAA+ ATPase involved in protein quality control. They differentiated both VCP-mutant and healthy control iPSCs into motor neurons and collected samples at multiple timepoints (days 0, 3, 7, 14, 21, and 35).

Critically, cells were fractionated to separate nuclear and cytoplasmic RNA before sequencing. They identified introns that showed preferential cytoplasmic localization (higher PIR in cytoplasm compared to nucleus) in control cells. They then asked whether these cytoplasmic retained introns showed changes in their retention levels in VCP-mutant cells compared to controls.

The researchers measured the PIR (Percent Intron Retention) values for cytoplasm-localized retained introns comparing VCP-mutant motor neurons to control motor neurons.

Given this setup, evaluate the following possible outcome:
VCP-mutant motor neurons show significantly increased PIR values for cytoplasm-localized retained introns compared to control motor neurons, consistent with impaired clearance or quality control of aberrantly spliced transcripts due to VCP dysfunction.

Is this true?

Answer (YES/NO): YES